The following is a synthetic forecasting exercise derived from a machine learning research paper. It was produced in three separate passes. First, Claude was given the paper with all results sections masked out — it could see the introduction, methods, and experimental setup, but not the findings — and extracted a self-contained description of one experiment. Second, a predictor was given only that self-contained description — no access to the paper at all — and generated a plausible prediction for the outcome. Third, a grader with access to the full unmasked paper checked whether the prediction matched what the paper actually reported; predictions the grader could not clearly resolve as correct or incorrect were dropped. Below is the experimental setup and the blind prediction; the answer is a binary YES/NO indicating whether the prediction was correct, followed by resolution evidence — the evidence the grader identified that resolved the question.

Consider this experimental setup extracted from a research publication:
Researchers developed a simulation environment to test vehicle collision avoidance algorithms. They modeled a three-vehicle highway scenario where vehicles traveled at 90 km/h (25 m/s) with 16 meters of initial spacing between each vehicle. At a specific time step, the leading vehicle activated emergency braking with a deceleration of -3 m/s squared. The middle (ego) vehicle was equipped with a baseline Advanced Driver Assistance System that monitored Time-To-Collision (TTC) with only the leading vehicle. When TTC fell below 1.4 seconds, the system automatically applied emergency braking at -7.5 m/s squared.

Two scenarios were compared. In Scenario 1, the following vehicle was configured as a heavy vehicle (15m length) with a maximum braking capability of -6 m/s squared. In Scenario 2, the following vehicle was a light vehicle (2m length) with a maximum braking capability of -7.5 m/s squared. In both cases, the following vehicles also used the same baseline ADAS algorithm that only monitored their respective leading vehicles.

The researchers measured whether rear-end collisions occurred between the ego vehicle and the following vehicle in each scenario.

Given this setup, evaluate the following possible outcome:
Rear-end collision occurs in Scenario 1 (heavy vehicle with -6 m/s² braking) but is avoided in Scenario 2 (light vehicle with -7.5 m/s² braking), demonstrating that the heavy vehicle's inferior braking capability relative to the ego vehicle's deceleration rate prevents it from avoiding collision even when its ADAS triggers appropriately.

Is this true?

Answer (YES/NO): NO